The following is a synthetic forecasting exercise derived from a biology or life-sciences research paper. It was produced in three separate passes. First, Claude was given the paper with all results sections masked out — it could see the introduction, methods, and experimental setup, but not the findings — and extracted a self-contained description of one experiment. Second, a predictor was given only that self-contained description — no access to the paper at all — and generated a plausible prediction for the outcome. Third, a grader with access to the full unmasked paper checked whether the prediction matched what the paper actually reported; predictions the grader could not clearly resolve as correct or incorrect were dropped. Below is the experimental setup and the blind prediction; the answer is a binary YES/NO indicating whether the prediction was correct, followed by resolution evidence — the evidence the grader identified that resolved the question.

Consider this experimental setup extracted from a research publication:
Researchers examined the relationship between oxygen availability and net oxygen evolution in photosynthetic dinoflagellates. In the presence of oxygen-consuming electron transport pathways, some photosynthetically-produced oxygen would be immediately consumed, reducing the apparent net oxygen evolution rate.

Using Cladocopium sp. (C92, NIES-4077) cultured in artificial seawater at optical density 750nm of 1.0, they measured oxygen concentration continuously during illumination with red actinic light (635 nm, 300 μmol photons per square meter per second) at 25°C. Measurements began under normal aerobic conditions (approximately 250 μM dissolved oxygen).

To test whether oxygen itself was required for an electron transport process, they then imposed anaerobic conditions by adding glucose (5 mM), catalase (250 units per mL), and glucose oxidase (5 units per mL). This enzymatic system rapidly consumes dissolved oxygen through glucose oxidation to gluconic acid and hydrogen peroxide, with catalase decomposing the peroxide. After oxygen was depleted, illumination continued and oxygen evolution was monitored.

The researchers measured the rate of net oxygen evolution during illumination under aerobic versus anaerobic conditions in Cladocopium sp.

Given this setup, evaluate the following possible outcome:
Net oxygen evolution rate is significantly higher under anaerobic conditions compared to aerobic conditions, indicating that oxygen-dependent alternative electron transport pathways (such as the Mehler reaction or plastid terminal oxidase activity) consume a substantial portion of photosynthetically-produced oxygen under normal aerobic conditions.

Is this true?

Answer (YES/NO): NO